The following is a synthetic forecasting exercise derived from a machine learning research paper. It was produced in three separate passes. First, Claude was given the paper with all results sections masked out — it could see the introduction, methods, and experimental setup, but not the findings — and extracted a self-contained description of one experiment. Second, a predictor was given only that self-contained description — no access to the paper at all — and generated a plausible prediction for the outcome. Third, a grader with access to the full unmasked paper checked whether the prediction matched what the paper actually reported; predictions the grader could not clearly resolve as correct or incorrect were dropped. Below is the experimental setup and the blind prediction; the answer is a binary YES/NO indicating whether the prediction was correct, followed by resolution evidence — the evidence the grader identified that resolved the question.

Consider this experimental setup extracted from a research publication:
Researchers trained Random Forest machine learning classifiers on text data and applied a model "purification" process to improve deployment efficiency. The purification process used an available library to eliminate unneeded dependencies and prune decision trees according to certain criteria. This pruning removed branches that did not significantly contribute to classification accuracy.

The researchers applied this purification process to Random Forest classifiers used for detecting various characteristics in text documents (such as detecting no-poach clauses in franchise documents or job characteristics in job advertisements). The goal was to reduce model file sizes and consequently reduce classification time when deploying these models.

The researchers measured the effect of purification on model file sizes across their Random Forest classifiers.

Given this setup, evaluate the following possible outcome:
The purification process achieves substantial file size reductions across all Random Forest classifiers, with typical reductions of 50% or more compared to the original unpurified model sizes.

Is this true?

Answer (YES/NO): NO